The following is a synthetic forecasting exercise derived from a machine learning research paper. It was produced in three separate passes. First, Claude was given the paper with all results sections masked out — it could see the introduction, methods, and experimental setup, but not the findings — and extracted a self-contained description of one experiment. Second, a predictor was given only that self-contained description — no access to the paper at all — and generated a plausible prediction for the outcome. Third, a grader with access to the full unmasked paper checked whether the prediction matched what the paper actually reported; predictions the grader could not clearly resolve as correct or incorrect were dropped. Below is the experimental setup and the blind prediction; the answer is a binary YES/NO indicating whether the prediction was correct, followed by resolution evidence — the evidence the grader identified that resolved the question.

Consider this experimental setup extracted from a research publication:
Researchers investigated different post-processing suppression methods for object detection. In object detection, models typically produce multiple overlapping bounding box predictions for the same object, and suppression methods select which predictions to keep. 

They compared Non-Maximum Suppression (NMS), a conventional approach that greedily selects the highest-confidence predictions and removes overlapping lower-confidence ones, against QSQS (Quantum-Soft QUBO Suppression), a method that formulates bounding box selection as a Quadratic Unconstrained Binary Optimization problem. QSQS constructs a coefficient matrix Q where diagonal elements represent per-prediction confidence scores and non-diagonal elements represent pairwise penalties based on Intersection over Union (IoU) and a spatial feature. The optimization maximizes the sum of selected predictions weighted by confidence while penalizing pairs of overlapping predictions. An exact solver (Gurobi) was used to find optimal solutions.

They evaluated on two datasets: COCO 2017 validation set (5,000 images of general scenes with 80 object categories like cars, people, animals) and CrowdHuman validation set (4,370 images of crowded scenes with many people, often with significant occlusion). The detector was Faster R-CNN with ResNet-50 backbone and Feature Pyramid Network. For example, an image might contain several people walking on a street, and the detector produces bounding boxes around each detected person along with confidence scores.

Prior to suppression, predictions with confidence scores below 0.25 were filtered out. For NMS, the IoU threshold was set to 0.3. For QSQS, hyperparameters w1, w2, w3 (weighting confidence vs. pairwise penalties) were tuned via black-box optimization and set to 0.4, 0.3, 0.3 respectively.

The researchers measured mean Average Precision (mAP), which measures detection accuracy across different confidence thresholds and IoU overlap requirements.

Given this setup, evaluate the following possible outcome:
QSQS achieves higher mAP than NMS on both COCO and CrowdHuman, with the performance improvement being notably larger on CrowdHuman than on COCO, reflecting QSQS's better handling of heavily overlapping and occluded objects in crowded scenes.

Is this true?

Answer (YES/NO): NO